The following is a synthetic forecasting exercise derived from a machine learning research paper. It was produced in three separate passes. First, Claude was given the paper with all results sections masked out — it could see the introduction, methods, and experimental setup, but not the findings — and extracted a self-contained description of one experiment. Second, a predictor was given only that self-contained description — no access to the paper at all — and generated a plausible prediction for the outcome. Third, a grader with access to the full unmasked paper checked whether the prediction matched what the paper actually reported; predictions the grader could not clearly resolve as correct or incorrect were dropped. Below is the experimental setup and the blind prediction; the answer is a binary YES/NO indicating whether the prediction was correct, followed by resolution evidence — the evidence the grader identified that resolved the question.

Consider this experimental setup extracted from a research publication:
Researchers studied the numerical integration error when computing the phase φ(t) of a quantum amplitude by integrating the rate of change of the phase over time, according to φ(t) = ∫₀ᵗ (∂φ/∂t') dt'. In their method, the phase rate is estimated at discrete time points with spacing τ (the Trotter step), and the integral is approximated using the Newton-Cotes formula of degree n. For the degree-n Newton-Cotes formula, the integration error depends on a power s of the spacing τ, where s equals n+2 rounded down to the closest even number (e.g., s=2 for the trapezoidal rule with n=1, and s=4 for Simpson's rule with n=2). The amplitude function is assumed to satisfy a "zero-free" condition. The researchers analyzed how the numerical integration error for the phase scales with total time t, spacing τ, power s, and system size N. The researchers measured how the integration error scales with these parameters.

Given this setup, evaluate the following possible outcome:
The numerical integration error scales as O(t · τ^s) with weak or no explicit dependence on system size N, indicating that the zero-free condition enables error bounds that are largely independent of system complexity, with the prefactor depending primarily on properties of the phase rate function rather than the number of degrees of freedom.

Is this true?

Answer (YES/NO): NO